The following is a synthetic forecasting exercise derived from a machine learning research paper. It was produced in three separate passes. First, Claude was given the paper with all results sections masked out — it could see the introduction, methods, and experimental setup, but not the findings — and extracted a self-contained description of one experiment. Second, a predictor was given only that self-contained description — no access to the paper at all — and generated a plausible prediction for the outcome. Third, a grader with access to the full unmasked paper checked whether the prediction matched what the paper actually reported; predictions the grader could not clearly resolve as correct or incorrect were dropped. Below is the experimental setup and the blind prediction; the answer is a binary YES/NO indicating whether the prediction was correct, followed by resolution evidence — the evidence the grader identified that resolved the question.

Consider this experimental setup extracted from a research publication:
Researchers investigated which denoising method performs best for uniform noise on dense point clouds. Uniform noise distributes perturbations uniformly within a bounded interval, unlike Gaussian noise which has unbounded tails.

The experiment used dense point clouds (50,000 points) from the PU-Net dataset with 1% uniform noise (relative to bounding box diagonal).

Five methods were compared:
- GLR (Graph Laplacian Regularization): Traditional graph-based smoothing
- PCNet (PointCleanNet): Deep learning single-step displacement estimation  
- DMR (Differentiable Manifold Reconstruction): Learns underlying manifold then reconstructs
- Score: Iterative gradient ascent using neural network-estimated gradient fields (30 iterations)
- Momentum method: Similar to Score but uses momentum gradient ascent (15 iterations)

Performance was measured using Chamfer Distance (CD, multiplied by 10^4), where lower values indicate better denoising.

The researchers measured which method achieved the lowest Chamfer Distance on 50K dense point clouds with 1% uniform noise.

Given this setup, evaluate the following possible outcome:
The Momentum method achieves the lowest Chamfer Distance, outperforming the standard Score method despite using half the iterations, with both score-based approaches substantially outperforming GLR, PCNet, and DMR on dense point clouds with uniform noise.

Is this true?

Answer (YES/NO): NO